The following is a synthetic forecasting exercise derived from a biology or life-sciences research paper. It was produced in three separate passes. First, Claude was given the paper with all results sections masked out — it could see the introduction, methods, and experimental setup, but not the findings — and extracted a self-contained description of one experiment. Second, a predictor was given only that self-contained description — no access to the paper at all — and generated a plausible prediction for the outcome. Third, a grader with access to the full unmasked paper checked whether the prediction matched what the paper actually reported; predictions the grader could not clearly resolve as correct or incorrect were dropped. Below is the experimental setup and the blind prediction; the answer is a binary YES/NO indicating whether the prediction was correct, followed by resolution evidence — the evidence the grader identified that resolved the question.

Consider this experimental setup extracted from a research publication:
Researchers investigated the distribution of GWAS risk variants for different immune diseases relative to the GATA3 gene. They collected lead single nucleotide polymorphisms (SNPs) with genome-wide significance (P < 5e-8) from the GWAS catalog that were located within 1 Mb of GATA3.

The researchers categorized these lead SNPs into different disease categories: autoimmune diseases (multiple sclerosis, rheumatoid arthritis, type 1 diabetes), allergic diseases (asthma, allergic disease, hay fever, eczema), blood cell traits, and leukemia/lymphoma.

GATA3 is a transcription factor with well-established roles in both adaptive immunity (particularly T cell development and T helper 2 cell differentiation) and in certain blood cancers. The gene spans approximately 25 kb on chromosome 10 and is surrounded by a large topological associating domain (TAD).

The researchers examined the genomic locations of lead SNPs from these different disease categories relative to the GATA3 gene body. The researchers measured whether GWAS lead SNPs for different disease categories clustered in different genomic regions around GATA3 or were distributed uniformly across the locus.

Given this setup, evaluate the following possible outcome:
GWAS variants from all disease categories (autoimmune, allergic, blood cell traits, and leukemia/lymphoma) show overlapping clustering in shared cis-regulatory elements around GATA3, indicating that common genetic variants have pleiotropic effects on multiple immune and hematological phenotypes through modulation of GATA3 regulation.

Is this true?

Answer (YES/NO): NO